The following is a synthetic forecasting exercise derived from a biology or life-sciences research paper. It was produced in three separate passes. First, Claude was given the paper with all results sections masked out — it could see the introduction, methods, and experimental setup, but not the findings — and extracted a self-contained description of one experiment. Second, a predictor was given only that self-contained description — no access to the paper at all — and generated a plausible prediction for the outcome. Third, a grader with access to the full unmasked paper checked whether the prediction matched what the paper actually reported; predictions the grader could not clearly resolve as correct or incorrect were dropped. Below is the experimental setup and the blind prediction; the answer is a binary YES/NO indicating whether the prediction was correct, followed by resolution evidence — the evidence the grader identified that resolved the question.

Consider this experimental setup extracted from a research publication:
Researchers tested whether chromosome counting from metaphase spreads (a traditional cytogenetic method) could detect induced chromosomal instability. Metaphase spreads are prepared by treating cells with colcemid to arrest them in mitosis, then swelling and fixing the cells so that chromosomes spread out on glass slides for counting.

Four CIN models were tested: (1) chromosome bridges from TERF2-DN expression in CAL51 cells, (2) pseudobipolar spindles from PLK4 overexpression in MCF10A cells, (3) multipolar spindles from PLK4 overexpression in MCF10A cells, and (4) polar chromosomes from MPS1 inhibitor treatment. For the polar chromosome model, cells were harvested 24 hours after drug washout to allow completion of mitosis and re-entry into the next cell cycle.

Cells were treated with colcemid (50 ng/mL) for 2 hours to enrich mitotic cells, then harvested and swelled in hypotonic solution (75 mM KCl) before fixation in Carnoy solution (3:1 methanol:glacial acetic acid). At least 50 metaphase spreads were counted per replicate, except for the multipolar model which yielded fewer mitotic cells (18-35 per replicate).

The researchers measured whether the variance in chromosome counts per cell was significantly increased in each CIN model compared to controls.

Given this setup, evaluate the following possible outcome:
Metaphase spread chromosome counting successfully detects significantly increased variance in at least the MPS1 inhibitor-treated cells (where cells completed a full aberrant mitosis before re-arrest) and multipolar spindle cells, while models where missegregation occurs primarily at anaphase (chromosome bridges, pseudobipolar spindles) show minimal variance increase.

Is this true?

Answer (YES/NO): NO